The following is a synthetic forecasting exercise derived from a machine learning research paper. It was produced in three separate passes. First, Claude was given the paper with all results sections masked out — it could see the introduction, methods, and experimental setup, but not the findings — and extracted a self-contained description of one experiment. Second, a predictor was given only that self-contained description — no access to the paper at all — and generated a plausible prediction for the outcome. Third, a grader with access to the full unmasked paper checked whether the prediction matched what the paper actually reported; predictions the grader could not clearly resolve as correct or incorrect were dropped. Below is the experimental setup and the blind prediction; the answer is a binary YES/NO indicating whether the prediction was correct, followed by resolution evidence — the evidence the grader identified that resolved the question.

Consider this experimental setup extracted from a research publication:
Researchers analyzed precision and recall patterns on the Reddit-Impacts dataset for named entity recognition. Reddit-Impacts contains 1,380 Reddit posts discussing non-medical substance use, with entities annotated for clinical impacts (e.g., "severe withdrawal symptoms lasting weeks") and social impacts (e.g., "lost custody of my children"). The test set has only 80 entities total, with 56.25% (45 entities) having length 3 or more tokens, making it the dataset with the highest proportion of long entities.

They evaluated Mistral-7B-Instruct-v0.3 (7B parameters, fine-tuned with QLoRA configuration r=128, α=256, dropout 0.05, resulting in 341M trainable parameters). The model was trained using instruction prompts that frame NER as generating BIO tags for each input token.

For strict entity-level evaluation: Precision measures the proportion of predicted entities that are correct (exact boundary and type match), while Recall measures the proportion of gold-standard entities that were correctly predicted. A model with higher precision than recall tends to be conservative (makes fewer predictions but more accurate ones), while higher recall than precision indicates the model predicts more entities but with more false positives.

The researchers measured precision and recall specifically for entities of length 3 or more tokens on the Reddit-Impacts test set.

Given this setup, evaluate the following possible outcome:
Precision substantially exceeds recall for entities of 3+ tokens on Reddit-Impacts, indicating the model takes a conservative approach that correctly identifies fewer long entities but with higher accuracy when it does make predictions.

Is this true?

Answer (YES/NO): YES